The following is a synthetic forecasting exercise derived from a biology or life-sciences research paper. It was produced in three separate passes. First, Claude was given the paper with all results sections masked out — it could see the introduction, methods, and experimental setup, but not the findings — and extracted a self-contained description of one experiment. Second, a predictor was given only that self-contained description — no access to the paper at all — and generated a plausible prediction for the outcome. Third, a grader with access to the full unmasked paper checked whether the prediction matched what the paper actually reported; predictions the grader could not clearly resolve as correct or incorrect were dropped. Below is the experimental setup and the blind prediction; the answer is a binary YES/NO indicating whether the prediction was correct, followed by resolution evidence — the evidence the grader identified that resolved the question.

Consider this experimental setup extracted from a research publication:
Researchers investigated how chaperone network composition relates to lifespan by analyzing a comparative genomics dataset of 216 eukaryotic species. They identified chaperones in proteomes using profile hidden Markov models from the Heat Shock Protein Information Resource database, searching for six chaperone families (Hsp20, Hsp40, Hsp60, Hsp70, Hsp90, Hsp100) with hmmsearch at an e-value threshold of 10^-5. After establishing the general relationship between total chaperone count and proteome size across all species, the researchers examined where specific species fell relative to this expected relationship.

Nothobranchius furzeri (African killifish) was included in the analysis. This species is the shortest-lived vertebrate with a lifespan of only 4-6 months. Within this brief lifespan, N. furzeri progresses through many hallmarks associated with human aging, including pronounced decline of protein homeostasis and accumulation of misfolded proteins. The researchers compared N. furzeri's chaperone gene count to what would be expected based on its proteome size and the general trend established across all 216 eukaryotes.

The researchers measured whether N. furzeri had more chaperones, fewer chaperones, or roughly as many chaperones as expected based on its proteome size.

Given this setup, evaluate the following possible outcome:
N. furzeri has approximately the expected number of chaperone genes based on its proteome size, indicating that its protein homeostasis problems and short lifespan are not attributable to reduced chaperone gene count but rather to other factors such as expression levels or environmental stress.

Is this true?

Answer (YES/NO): NO